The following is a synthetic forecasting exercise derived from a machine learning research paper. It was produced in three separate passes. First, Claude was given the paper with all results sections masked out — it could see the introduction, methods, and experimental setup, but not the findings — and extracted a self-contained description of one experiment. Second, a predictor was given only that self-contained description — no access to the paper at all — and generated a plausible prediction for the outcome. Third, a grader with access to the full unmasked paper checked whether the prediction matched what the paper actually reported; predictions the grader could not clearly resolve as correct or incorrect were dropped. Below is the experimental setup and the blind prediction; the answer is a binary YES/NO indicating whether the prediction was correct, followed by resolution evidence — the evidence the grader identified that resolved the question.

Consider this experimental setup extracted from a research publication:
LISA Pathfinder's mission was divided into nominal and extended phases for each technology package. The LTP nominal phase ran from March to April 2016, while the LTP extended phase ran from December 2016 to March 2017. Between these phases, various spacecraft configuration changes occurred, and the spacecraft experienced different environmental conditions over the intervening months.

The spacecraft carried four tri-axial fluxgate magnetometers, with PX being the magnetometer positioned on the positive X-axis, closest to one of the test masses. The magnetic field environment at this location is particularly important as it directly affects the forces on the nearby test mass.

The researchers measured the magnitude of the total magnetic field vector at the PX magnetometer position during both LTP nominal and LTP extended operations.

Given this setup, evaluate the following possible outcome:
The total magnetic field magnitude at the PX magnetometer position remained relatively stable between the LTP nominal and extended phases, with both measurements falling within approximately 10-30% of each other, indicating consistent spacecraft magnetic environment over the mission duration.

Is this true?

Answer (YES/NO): NO